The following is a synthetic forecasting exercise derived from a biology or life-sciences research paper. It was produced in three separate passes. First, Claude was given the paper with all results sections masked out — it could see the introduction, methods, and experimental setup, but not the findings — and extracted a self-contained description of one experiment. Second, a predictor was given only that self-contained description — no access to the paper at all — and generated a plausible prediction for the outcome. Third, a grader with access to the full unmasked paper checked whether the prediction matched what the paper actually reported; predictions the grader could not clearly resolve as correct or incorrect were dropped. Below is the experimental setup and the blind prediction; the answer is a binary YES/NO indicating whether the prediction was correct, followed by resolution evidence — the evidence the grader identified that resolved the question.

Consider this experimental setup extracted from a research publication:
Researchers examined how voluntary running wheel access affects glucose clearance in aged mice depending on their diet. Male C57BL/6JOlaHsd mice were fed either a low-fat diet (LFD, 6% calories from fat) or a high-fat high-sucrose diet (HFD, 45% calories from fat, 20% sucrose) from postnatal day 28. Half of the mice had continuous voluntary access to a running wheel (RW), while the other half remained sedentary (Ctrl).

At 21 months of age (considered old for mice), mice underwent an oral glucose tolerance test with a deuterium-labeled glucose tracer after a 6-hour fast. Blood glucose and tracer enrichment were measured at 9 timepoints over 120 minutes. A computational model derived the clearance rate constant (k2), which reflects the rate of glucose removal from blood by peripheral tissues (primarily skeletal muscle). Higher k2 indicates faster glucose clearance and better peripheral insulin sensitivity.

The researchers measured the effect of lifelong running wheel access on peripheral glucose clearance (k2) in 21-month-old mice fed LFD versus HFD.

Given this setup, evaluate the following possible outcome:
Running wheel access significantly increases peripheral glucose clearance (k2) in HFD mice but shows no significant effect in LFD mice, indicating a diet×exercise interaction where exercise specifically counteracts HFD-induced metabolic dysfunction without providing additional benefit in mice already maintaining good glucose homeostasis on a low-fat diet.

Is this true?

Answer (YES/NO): NO